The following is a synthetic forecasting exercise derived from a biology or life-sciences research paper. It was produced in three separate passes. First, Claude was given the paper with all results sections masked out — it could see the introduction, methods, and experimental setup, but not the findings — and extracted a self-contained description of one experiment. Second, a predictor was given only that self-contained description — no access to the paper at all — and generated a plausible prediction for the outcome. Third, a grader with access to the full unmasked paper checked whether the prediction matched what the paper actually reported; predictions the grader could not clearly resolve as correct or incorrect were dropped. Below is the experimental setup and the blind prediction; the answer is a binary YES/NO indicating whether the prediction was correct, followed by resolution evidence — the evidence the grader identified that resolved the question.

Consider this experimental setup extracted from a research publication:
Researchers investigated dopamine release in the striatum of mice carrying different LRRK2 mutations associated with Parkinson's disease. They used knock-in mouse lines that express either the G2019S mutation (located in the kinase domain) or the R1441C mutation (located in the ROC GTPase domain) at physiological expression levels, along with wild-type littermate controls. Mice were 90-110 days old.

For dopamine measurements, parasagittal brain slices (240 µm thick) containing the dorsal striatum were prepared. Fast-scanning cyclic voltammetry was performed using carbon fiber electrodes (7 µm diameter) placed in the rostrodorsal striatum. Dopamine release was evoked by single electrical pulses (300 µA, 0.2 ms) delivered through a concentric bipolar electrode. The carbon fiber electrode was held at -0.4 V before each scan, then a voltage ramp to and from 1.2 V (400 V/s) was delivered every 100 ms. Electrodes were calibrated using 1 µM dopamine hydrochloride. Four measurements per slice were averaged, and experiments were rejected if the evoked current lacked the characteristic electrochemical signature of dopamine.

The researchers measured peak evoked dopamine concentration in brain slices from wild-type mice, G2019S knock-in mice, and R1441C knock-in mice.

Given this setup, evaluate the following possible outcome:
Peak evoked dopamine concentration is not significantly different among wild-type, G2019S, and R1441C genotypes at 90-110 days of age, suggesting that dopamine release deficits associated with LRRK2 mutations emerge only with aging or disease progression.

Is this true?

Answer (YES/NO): NO